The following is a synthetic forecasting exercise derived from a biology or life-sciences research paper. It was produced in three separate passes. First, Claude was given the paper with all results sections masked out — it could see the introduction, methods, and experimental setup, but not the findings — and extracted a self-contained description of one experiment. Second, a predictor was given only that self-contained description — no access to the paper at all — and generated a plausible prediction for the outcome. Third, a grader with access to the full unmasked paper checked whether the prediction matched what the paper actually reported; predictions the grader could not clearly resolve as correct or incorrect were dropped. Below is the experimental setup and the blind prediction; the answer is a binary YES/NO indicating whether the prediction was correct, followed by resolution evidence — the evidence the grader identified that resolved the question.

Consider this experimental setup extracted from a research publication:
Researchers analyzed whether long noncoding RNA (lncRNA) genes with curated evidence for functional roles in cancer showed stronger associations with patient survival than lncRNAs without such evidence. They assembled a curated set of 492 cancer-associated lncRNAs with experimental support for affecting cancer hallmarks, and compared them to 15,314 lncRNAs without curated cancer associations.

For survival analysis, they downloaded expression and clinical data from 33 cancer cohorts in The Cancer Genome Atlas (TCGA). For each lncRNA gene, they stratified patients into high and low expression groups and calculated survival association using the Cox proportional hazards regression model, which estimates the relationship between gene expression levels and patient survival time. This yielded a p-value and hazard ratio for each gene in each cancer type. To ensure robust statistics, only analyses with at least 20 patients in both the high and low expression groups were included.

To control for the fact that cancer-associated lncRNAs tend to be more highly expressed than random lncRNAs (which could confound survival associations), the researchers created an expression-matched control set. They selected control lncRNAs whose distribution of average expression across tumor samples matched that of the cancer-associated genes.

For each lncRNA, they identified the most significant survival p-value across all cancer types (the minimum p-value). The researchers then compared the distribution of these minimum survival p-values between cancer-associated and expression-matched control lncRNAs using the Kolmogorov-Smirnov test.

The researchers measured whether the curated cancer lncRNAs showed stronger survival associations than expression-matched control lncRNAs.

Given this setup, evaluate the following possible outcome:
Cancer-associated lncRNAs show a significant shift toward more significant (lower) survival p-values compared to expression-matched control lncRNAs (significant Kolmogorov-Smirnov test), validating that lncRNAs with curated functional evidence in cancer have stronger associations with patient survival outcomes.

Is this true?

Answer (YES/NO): YES